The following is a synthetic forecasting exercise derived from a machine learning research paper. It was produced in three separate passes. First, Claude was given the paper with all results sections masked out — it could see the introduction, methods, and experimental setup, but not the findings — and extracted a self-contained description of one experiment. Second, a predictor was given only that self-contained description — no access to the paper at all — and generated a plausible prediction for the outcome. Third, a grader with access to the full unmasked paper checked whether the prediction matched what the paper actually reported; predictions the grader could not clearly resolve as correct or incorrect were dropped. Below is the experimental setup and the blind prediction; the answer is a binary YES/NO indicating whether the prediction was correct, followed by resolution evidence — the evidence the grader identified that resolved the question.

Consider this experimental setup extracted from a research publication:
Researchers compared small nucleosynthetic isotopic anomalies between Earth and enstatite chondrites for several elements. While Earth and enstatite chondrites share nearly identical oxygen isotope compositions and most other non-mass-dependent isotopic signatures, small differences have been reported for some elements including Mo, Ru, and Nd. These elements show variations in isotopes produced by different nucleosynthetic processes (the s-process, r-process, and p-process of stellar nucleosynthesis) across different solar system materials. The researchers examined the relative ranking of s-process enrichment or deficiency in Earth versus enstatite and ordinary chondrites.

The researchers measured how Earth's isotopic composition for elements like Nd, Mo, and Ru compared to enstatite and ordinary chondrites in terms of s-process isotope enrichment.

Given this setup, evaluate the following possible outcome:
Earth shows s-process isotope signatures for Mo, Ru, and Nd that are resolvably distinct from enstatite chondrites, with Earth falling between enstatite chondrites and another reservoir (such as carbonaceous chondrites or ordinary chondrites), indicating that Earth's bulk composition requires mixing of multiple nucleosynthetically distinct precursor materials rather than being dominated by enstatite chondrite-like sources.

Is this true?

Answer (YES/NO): NO